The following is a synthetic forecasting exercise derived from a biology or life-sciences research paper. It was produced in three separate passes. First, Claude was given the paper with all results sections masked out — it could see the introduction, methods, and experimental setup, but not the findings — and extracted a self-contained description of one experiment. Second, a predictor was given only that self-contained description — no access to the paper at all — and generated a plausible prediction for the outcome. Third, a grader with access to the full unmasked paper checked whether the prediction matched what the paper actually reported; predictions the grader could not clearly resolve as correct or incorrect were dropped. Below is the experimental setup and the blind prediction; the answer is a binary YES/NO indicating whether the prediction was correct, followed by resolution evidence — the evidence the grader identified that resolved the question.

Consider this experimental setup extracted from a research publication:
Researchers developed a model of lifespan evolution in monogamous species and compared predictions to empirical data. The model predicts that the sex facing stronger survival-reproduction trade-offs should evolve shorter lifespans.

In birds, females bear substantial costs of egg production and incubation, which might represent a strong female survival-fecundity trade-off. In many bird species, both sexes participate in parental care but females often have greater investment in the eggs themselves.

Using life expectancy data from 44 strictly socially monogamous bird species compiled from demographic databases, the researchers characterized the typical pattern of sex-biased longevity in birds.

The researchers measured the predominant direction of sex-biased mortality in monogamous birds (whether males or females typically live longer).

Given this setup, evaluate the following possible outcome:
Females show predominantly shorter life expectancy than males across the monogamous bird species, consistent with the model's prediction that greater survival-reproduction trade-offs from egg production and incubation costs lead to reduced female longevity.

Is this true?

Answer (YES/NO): YES